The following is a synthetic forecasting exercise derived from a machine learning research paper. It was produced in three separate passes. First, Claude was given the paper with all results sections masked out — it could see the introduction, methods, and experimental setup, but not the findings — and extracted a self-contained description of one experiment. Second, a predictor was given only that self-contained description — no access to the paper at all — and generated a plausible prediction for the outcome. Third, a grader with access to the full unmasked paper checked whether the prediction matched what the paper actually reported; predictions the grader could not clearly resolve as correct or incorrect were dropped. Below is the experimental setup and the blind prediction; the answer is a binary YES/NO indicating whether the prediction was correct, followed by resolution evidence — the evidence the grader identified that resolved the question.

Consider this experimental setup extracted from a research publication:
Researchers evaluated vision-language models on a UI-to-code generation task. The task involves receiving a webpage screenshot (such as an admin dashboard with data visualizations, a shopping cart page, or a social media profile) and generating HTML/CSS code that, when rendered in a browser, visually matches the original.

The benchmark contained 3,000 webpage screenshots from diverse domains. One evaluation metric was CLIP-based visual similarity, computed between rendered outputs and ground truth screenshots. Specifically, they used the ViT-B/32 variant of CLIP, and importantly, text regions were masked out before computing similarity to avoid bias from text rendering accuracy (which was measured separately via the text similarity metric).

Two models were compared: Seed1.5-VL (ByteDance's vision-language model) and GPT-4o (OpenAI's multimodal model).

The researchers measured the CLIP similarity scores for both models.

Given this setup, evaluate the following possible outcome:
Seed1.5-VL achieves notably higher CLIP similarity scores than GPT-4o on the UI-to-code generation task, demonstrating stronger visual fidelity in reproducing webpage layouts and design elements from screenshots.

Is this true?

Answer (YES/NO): NO